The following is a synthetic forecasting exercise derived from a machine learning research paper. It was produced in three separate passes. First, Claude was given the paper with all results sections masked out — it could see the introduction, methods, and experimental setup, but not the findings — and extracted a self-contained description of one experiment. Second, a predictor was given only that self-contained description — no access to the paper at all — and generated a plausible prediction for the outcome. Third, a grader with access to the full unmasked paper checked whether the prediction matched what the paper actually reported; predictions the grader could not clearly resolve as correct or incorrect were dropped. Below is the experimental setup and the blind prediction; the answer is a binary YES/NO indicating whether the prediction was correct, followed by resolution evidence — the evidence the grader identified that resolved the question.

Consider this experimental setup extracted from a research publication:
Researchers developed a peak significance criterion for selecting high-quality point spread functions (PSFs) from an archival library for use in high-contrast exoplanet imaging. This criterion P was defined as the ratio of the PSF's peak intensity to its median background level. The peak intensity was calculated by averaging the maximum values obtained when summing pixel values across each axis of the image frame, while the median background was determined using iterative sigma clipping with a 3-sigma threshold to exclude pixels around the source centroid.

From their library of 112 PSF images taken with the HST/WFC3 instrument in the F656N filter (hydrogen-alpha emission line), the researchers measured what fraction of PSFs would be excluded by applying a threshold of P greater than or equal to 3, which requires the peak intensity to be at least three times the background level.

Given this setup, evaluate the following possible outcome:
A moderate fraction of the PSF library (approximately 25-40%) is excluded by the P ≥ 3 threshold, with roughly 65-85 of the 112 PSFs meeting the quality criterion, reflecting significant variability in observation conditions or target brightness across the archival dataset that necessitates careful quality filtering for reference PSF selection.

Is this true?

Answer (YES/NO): YES